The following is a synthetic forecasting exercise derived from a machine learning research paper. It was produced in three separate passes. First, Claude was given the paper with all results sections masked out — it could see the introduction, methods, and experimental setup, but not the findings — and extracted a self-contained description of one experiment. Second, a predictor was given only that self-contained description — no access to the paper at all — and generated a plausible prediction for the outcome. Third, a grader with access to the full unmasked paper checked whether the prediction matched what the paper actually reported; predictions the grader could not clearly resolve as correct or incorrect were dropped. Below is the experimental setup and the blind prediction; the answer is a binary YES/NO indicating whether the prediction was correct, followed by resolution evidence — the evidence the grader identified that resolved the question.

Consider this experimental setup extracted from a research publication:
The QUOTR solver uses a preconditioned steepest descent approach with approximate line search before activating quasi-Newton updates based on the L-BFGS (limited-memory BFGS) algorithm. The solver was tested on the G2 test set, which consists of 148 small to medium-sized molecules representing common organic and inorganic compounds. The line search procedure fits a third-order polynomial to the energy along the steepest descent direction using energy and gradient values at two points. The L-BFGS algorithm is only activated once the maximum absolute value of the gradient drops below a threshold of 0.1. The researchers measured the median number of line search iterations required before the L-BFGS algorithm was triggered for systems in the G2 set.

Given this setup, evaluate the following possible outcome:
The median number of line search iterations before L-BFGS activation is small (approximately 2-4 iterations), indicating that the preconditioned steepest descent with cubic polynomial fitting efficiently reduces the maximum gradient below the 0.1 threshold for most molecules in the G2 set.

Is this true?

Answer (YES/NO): YES